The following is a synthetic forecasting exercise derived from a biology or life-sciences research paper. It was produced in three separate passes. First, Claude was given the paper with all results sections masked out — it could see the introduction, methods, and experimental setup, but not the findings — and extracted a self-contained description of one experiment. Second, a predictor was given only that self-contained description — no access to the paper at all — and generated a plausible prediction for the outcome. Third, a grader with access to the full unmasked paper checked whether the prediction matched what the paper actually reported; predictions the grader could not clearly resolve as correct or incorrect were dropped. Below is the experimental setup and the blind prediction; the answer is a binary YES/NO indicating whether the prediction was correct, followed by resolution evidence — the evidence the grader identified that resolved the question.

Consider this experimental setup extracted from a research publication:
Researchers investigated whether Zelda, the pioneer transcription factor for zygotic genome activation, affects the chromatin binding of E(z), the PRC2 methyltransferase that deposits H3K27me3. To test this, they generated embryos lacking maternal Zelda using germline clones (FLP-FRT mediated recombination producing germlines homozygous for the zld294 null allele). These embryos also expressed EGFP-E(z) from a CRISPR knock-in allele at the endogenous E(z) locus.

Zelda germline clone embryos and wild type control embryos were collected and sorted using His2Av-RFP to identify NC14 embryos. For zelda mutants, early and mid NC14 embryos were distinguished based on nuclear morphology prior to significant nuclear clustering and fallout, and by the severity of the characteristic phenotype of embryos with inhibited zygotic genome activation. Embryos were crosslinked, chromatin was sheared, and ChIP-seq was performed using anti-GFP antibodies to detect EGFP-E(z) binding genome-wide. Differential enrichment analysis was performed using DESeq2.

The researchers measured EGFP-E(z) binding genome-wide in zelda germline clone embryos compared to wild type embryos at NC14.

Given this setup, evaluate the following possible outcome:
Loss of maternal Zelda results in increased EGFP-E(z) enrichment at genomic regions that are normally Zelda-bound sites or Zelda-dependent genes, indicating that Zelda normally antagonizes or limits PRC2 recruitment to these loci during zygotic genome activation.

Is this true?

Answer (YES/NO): YES